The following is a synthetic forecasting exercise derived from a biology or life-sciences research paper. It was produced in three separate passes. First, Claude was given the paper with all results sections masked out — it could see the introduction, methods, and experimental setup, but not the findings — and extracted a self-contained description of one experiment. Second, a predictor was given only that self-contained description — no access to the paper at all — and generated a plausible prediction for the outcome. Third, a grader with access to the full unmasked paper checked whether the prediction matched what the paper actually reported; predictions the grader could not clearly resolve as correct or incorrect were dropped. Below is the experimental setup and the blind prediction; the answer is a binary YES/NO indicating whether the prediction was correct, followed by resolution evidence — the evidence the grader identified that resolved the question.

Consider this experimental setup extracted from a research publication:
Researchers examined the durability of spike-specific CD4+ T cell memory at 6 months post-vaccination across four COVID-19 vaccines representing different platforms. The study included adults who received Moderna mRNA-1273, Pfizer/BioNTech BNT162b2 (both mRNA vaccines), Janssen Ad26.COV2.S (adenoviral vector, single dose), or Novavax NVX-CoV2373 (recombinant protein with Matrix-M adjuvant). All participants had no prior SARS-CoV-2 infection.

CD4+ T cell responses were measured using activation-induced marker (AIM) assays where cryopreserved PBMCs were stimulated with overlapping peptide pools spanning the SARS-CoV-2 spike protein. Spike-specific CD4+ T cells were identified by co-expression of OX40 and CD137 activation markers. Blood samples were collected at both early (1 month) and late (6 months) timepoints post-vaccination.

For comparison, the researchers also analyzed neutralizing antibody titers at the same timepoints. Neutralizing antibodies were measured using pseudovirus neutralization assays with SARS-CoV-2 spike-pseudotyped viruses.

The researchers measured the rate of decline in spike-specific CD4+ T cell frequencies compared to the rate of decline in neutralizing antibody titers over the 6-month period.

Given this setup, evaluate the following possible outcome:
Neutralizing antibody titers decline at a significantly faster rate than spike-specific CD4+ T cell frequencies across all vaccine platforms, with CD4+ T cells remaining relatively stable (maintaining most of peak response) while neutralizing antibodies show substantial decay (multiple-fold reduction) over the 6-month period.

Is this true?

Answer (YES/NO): NO